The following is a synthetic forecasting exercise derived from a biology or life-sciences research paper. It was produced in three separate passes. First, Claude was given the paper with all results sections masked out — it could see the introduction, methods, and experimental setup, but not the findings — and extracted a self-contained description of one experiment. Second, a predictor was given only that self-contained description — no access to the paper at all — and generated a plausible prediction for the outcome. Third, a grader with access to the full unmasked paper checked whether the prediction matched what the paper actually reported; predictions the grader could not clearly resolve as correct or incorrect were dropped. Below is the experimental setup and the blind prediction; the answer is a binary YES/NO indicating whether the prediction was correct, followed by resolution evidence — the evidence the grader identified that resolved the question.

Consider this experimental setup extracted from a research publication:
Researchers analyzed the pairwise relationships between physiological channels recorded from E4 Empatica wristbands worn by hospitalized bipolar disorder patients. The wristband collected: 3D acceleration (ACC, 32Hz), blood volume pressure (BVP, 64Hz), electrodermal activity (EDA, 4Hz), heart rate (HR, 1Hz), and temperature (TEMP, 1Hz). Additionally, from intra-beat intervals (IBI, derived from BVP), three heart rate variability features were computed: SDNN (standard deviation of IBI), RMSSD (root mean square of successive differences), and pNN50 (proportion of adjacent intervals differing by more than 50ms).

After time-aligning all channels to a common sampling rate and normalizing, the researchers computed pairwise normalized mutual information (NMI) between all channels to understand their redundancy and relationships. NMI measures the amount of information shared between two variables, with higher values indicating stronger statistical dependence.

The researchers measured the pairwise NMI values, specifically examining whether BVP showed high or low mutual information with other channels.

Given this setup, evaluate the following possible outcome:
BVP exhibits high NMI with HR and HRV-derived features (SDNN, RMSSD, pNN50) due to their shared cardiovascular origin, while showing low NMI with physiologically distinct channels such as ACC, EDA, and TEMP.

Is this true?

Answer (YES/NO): NO